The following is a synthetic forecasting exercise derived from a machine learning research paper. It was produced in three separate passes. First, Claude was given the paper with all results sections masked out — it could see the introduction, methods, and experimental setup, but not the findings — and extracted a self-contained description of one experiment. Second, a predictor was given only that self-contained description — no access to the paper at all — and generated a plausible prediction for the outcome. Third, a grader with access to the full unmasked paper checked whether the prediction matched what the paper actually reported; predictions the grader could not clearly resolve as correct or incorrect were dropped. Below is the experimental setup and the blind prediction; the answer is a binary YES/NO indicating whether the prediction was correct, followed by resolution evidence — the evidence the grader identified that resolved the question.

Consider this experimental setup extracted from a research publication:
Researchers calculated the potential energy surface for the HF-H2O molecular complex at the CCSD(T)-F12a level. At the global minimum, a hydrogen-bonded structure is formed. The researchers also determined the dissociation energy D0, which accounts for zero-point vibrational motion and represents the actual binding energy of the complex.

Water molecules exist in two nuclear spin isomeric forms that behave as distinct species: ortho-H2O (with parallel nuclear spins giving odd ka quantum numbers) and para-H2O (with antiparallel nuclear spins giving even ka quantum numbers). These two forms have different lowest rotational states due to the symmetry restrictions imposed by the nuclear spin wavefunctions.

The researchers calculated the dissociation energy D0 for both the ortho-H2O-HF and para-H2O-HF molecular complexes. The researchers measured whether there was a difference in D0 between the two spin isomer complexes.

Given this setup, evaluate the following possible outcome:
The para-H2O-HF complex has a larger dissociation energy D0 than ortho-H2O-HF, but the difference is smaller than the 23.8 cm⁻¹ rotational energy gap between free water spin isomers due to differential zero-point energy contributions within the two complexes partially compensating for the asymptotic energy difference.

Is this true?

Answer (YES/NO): NO